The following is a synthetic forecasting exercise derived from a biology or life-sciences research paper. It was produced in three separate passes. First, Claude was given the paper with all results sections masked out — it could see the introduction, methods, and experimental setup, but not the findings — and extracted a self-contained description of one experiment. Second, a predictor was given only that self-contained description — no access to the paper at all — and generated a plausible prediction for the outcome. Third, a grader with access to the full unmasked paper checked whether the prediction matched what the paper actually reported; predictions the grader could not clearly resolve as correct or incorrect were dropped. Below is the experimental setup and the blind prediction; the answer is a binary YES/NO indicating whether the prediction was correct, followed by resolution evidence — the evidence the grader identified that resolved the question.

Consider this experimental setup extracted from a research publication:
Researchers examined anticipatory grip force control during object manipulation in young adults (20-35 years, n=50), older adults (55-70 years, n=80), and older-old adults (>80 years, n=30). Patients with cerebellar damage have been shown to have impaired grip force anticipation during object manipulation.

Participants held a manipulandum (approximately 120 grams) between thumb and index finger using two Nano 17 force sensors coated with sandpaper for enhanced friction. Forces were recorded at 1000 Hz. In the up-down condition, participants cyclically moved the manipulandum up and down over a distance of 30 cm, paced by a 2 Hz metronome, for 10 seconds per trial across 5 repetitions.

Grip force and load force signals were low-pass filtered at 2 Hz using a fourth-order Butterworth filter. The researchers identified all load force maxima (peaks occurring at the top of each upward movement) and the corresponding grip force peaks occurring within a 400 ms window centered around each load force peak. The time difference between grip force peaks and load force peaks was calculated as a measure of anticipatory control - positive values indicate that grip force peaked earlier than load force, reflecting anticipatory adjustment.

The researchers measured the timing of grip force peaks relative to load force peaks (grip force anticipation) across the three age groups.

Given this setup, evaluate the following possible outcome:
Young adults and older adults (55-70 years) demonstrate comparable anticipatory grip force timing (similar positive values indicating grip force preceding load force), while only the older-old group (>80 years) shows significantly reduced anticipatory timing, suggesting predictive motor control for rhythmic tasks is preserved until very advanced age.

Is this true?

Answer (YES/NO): NO